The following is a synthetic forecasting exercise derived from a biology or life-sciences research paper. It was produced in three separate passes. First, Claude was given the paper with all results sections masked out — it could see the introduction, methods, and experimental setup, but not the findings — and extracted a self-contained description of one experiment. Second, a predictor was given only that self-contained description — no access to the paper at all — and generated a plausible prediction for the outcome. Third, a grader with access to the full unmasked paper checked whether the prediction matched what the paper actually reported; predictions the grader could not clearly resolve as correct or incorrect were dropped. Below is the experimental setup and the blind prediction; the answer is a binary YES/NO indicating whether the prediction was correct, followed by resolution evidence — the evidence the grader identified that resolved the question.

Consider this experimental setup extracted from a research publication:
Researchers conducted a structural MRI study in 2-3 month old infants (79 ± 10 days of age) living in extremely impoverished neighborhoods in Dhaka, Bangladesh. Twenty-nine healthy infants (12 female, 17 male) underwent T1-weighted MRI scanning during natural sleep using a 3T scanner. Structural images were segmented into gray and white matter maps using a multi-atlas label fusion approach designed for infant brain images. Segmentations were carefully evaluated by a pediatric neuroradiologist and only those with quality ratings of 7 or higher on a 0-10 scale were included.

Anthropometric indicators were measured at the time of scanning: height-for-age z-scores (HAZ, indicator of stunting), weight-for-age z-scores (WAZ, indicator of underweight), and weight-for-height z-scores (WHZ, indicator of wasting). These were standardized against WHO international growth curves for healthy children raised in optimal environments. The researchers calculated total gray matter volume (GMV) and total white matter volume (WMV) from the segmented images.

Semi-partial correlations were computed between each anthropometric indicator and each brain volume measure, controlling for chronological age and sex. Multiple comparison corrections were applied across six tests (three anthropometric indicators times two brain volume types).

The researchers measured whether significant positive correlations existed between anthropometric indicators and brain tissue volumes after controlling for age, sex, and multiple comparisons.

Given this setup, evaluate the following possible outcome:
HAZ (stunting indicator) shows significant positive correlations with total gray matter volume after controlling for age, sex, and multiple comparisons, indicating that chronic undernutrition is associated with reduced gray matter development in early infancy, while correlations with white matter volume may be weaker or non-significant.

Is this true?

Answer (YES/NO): NO